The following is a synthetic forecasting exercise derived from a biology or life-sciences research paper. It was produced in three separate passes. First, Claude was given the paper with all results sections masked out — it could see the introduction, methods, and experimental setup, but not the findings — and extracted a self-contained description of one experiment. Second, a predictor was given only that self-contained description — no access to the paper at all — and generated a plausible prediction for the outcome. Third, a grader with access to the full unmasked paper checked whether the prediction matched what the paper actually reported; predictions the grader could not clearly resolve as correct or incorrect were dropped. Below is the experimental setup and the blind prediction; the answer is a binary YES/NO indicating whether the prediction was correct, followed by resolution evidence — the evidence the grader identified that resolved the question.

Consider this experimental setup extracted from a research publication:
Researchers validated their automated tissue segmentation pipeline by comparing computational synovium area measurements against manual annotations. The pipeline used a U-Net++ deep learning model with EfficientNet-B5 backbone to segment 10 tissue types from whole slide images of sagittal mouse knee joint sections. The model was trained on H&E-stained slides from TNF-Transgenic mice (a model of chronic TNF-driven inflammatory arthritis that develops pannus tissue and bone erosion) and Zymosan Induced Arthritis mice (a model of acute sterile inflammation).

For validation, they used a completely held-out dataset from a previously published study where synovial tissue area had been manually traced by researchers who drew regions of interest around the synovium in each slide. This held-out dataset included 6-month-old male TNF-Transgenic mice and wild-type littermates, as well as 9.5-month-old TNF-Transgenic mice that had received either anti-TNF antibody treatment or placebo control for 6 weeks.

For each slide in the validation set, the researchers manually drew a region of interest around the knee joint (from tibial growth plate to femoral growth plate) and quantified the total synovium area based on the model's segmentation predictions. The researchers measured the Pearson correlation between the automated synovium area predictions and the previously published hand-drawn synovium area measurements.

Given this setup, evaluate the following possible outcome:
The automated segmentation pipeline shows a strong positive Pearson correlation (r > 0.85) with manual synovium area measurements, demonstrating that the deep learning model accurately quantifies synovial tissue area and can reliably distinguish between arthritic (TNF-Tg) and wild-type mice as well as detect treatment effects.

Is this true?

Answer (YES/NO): YES